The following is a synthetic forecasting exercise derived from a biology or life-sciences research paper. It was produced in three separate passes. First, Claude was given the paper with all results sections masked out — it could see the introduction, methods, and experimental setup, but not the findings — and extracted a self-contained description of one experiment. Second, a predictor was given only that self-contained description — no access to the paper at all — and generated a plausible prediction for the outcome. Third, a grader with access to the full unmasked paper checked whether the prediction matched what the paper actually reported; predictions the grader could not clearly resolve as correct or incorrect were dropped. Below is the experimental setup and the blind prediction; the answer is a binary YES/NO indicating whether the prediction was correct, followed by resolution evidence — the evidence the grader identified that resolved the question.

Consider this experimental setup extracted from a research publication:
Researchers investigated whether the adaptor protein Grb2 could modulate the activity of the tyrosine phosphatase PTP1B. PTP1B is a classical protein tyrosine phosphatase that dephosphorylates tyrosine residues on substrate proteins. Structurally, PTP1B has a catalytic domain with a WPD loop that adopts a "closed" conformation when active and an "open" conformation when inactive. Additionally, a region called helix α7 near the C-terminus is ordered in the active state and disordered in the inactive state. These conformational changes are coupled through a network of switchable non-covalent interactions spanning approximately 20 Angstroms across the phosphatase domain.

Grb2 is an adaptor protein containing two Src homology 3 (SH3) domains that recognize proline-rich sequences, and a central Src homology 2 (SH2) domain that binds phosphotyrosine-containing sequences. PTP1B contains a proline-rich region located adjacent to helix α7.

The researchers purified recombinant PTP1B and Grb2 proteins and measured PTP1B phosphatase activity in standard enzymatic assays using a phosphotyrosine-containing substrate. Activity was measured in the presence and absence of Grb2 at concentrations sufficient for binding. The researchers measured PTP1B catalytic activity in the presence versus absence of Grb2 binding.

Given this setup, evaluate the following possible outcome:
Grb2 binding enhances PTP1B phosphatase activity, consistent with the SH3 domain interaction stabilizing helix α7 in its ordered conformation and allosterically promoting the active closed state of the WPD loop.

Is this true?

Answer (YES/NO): NO